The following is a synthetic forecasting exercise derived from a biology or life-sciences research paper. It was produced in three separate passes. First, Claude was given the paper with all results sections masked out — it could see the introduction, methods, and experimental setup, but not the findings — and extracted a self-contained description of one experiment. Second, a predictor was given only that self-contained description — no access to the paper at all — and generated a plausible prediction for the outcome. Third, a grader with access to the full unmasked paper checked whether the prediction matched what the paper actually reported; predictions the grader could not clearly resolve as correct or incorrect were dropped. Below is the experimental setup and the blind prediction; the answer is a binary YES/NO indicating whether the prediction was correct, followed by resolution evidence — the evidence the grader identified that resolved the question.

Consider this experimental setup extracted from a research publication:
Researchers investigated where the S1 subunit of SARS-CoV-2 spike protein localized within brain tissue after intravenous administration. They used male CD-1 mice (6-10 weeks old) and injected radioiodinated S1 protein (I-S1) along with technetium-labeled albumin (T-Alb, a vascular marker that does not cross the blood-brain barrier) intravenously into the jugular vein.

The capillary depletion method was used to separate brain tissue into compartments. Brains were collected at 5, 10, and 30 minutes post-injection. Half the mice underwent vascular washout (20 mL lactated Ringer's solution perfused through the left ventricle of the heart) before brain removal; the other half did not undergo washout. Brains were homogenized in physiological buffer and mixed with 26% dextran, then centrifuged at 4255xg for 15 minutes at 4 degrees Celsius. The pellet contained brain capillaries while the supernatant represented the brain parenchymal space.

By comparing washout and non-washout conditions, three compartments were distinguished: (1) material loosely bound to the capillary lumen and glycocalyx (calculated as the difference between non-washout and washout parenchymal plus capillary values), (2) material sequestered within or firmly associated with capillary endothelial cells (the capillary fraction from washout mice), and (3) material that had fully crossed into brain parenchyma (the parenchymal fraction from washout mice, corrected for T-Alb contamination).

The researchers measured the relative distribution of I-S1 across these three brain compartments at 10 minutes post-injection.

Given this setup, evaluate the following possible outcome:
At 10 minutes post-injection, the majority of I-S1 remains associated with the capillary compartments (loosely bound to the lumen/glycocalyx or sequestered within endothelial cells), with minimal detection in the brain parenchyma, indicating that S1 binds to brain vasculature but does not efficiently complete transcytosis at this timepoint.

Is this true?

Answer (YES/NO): NO